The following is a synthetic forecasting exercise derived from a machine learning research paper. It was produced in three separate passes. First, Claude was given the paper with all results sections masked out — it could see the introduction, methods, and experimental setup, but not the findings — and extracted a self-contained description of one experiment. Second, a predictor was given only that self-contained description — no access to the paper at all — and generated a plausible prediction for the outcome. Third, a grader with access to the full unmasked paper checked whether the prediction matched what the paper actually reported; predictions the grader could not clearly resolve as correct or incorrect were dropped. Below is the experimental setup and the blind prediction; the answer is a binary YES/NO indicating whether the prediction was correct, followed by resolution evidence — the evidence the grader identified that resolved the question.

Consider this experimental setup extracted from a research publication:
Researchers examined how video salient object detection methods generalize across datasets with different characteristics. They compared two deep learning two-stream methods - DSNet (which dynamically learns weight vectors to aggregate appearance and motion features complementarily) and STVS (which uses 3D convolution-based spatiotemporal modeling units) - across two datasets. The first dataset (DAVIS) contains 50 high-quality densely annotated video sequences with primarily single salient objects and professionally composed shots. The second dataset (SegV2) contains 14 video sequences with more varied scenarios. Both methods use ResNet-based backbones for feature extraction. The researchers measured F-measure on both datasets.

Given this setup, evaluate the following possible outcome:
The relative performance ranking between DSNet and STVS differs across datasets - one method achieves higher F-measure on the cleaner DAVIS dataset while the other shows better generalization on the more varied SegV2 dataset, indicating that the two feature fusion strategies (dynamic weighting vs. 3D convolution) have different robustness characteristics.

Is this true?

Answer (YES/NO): YES